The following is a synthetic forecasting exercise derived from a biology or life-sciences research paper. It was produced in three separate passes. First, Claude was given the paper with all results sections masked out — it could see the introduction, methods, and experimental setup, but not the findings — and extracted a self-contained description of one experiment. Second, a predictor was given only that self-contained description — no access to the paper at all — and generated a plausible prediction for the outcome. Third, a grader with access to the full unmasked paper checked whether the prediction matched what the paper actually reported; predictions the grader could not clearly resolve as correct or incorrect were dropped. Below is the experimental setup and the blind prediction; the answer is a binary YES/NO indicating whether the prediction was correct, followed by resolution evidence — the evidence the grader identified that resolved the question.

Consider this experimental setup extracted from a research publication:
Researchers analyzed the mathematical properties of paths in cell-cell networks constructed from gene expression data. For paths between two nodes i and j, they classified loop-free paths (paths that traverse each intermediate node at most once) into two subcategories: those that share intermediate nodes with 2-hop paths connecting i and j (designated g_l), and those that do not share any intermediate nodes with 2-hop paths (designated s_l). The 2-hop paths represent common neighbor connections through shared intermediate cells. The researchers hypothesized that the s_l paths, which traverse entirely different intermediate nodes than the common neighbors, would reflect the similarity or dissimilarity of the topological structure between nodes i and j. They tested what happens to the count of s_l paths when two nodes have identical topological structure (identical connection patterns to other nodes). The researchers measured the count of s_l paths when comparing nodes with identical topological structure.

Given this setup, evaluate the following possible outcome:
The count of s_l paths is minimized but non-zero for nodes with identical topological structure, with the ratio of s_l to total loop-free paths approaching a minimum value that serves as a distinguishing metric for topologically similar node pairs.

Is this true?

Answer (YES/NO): NO